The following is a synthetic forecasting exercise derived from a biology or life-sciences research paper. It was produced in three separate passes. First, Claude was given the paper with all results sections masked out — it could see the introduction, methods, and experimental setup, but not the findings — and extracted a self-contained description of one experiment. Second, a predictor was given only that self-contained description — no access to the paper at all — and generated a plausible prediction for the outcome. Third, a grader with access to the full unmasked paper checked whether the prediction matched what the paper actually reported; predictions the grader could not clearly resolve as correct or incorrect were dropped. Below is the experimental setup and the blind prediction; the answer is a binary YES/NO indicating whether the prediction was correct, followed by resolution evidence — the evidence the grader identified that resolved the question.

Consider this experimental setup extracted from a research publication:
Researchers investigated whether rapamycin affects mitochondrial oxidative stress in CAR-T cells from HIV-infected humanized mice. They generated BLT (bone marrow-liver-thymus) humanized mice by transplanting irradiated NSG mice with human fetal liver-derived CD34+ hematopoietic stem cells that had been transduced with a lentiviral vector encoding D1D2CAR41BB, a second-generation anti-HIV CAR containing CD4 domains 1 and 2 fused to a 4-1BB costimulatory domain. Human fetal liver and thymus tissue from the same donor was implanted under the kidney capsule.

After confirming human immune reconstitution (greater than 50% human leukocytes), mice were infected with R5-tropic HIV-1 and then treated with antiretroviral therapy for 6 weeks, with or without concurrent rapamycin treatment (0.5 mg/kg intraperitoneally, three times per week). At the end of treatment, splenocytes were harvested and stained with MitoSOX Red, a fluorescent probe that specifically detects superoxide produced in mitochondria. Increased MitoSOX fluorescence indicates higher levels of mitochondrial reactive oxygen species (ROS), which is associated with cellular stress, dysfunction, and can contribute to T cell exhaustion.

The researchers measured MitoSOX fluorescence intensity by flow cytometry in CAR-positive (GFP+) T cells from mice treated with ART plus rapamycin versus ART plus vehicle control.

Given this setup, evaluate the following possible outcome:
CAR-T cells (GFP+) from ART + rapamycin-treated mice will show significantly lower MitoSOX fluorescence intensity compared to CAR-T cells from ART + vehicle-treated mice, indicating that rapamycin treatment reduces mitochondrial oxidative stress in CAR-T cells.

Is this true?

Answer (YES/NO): YES